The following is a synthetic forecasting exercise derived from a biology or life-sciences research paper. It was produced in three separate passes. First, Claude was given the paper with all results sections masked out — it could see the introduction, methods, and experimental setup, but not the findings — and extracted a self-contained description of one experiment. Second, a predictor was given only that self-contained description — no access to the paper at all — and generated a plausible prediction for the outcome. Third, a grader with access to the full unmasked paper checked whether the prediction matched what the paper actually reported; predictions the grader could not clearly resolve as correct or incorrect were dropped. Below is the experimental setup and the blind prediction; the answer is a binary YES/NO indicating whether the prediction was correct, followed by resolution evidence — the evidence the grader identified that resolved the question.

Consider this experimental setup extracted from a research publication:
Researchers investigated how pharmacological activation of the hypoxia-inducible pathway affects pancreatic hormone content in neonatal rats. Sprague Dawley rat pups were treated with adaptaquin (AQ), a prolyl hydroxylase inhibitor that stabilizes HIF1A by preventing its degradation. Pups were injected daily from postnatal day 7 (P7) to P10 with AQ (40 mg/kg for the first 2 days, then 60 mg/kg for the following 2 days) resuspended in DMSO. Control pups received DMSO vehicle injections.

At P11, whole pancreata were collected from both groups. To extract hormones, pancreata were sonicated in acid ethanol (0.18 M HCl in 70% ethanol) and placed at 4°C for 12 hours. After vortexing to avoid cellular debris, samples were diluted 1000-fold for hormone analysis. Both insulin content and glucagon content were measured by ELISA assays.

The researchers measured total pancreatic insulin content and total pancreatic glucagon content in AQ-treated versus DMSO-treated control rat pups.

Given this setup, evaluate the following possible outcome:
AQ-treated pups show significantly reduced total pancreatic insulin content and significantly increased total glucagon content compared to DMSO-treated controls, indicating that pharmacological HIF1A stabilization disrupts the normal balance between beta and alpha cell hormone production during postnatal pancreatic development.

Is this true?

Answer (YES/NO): NO